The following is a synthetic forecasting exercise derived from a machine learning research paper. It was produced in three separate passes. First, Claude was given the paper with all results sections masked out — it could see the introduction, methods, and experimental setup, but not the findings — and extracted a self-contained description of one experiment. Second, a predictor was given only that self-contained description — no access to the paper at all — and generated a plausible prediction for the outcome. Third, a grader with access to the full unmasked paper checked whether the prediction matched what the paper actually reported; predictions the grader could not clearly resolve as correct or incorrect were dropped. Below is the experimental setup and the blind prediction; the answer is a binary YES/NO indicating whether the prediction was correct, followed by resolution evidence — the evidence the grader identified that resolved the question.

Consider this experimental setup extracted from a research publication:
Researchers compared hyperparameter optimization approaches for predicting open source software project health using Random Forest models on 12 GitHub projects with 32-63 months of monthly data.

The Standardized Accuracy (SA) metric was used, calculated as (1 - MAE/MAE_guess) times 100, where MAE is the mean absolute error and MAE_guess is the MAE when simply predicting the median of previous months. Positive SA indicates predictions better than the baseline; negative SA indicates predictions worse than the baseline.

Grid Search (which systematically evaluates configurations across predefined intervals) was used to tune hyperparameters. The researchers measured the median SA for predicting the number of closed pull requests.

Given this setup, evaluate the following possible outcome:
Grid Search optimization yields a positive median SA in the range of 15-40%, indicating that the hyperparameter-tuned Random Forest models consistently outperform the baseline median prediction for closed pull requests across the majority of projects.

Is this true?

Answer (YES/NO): YES